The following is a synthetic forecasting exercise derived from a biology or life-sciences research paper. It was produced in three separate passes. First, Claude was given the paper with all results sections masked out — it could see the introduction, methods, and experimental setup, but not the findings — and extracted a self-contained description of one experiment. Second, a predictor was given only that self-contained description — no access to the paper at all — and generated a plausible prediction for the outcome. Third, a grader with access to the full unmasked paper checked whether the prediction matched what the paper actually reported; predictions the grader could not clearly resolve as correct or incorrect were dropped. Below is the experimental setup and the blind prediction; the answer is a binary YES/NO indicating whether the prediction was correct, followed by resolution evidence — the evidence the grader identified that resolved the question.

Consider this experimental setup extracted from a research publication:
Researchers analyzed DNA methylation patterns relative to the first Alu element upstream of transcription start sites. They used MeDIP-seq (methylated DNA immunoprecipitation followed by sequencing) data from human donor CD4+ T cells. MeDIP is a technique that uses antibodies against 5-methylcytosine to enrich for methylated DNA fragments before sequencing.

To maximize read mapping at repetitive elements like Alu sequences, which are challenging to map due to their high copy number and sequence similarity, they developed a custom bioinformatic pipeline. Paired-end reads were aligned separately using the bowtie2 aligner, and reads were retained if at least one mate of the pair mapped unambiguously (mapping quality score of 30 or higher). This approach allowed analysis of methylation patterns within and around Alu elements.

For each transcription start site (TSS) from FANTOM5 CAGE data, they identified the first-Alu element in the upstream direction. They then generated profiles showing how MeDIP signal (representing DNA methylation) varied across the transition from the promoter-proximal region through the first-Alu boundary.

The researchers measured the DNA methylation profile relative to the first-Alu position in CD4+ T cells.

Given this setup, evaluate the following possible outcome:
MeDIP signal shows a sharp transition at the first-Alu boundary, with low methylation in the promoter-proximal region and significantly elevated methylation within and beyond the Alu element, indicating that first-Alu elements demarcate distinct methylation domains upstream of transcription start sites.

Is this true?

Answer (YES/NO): YES